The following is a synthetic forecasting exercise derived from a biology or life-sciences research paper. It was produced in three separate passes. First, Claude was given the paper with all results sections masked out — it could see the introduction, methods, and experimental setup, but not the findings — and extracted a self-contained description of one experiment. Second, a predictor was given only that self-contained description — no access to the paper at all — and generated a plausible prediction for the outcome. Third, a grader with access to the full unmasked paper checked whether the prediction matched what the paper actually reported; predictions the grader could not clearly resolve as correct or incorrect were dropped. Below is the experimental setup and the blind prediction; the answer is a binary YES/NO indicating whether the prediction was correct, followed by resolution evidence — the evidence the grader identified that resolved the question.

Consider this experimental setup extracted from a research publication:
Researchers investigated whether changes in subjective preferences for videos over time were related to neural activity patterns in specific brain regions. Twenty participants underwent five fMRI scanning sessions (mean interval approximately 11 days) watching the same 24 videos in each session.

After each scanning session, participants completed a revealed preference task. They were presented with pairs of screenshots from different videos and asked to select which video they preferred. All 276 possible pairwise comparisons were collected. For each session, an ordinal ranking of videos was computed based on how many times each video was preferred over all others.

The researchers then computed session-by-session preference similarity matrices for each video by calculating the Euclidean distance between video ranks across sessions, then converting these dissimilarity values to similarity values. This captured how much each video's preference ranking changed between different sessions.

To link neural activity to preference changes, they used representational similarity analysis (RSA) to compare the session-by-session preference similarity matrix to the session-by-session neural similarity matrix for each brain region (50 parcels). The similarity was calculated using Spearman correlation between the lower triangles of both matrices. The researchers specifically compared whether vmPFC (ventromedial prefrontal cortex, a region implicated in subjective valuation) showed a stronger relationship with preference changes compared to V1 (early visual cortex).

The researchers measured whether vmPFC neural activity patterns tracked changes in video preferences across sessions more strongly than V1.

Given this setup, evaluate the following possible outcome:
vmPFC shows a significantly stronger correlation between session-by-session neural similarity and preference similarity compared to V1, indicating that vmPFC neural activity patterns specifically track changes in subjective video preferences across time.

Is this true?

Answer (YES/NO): YES